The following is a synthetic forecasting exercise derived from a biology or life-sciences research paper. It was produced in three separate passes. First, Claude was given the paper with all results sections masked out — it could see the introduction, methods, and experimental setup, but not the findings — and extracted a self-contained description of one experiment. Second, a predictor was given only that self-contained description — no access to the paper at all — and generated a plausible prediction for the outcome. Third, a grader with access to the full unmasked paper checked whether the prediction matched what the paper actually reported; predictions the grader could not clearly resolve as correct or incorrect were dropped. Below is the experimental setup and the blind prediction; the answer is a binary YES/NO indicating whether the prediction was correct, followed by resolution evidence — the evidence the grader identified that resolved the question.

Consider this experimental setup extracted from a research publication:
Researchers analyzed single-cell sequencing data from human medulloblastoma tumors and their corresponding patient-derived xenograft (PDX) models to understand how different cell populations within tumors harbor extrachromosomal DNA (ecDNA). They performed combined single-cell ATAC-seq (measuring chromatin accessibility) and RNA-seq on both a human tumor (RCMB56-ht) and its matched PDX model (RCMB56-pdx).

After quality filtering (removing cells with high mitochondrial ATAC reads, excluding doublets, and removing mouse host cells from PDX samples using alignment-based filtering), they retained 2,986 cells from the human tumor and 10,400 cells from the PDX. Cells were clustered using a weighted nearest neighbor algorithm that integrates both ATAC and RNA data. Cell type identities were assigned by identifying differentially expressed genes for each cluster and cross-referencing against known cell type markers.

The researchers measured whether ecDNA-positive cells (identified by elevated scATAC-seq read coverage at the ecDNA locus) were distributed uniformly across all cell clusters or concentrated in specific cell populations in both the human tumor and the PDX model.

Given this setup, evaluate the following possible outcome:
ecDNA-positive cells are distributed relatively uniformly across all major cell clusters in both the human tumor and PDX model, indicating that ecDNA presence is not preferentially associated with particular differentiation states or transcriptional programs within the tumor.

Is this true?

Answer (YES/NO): NO